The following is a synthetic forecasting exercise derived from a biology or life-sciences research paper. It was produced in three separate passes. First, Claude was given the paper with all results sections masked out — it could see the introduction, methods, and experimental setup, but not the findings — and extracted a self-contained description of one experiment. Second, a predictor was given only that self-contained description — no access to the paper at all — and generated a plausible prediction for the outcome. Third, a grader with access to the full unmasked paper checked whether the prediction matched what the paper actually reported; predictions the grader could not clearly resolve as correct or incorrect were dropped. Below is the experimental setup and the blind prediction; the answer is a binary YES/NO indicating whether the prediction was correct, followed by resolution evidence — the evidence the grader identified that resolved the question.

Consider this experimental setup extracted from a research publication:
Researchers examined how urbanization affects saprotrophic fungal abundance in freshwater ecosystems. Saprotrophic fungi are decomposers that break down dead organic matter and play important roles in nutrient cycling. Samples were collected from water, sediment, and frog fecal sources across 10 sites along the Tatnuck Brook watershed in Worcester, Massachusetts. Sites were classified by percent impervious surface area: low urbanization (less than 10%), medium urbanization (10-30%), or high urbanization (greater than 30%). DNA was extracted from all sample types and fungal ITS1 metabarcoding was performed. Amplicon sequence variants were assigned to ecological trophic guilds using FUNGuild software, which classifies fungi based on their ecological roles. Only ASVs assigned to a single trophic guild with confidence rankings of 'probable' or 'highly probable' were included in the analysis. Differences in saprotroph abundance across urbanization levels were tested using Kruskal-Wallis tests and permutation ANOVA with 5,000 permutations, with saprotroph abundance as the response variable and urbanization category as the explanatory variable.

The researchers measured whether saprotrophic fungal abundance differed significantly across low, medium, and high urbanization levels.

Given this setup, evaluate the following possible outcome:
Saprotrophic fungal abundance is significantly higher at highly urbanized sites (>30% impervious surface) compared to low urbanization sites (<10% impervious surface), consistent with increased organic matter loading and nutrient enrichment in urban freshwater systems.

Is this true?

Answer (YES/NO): NO